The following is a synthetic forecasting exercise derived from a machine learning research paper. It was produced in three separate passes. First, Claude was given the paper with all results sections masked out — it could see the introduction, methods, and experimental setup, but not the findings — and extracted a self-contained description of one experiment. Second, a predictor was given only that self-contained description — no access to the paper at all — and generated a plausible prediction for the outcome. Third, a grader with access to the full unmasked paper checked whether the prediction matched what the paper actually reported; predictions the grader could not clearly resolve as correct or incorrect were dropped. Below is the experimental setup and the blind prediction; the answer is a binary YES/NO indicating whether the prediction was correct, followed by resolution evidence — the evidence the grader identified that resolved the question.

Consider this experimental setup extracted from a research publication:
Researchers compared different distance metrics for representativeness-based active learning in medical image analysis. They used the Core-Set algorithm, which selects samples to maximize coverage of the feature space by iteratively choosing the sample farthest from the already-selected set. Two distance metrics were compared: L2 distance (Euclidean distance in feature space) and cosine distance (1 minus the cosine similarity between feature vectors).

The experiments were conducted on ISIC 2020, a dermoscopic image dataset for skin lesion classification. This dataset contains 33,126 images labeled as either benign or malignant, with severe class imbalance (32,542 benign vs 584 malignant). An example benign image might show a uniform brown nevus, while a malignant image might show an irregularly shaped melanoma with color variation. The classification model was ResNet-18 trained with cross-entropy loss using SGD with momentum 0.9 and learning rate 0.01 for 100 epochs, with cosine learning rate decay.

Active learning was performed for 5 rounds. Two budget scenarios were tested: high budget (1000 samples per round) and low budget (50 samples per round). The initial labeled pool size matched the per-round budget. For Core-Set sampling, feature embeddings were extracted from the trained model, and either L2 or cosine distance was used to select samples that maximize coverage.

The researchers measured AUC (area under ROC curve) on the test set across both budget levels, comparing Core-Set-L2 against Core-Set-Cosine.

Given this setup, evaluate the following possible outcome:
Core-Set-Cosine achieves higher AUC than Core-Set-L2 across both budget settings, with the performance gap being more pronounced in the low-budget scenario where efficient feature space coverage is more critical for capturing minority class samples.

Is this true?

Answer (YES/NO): NO